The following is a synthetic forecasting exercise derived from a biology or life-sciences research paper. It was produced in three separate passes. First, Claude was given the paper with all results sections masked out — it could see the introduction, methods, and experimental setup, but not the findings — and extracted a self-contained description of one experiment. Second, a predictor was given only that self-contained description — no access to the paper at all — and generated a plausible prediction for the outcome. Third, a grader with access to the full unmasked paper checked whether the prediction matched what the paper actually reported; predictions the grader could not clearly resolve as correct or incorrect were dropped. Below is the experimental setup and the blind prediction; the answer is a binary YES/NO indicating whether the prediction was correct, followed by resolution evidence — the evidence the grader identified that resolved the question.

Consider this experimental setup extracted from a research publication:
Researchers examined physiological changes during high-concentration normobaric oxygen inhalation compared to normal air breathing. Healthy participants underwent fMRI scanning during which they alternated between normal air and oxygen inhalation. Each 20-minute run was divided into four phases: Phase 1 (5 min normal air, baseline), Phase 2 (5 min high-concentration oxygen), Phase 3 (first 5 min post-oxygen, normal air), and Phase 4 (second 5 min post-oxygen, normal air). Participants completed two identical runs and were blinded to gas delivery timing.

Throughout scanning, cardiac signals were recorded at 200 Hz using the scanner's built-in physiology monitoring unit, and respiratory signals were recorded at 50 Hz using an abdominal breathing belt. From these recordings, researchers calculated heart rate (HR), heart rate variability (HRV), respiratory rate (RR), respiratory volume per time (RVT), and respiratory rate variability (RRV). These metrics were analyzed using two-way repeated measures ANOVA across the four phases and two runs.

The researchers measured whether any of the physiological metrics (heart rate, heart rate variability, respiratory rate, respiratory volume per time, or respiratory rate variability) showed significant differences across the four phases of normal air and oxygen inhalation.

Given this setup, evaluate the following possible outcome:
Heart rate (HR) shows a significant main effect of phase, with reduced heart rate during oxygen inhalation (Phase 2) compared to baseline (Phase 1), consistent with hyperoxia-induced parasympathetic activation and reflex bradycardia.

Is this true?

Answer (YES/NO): YES